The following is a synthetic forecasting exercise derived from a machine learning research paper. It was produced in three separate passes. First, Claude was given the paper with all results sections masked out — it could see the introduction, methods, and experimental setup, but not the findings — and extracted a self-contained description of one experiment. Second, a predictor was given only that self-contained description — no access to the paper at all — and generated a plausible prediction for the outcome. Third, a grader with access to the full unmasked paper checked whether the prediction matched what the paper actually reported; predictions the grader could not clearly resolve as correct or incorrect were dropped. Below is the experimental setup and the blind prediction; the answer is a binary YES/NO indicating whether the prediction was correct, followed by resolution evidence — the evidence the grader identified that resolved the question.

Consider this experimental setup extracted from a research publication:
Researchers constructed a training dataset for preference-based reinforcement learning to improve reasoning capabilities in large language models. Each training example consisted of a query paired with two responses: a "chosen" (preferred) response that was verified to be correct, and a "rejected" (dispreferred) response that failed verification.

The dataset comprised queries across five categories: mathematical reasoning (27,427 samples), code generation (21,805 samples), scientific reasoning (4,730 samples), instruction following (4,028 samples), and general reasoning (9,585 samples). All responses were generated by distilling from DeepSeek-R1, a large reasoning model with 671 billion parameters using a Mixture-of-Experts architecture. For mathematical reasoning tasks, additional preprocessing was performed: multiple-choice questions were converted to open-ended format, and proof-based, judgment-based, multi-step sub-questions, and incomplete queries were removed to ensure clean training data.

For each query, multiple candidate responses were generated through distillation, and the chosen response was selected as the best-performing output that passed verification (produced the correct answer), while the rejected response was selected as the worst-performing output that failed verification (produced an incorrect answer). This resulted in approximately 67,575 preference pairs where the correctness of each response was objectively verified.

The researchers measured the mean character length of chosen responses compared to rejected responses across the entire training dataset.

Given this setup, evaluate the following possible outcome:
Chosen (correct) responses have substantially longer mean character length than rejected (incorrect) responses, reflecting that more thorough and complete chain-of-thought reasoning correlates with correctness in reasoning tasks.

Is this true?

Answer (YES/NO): YES